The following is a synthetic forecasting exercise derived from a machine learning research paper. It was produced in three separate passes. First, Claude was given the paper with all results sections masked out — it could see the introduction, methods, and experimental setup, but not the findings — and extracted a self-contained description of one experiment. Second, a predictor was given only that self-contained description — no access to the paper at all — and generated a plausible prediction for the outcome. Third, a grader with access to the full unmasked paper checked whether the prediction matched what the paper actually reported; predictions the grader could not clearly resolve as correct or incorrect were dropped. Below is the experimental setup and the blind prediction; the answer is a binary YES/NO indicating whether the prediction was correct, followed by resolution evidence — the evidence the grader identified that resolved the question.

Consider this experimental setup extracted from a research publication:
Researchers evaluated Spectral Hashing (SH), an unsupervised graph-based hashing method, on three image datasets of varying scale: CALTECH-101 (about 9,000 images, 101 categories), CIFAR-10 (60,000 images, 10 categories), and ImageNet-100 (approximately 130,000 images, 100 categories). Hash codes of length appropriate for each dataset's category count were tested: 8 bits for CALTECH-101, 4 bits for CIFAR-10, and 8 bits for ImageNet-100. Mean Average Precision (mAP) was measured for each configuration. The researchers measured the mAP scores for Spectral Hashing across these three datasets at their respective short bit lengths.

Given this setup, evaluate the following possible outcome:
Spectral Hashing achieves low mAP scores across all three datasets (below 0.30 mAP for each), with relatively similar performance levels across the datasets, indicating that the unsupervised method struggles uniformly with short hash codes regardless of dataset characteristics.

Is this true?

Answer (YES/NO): NO